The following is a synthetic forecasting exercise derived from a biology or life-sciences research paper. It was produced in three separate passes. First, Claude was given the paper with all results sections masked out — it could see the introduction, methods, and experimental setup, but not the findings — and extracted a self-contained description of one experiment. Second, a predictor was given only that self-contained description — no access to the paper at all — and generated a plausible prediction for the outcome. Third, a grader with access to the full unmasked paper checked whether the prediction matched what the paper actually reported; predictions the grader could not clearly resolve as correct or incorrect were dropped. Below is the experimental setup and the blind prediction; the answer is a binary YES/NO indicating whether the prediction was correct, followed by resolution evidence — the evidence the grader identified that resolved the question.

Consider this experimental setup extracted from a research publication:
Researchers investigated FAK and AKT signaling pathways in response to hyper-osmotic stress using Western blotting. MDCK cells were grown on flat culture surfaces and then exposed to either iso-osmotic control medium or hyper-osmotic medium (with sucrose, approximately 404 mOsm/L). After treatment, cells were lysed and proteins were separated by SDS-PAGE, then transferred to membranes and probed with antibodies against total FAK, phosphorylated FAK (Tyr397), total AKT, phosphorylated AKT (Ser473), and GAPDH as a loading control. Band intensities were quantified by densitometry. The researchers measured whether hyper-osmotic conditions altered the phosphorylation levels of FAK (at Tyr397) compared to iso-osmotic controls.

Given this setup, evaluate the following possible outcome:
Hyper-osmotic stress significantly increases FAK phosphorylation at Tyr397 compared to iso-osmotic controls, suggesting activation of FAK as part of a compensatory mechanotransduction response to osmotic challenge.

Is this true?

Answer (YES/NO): YES